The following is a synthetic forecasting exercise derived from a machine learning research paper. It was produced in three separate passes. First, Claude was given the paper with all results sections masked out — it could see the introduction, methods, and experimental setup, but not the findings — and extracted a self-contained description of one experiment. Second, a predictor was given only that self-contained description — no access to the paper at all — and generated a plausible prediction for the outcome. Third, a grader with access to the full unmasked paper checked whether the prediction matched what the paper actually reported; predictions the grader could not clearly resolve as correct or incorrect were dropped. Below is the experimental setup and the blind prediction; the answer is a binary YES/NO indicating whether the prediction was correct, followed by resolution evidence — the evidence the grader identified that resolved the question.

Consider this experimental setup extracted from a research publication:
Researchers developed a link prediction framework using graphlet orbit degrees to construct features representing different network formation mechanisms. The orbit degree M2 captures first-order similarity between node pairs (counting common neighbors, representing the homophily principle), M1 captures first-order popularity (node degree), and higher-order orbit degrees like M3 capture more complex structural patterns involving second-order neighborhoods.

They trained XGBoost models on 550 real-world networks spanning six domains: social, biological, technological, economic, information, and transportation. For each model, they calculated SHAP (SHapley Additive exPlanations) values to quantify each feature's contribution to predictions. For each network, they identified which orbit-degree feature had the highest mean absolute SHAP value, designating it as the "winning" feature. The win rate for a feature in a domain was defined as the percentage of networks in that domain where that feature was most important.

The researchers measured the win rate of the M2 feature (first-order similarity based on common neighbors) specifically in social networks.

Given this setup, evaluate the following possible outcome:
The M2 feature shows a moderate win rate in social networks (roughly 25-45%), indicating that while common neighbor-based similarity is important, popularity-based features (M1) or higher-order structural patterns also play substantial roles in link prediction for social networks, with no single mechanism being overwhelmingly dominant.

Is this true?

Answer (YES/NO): NO